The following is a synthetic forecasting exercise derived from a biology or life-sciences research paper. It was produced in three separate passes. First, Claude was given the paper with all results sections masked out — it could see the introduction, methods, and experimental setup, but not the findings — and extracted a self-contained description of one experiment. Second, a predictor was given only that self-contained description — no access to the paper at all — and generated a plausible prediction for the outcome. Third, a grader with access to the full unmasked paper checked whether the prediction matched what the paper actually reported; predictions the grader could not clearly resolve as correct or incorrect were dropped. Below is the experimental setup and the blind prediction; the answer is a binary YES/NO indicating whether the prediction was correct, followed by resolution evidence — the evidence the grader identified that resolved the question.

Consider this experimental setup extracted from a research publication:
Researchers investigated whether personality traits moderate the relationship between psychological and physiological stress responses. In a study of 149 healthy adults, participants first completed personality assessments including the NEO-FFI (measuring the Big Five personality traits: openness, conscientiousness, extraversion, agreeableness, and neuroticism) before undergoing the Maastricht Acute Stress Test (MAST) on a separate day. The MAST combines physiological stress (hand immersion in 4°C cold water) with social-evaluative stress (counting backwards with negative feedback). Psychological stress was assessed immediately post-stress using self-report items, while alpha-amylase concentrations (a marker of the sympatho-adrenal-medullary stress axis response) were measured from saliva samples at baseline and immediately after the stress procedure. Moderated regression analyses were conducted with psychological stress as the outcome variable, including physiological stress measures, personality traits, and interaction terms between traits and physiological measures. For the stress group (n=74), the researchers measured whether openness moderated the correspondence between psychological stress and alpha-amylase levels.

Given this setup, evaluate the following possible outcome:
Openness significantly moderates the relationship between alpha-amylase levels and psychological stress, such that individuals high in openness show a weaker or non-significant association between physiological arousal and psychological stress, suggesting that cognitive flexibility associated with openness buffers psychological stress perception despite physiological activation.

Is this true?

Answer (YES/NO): NO